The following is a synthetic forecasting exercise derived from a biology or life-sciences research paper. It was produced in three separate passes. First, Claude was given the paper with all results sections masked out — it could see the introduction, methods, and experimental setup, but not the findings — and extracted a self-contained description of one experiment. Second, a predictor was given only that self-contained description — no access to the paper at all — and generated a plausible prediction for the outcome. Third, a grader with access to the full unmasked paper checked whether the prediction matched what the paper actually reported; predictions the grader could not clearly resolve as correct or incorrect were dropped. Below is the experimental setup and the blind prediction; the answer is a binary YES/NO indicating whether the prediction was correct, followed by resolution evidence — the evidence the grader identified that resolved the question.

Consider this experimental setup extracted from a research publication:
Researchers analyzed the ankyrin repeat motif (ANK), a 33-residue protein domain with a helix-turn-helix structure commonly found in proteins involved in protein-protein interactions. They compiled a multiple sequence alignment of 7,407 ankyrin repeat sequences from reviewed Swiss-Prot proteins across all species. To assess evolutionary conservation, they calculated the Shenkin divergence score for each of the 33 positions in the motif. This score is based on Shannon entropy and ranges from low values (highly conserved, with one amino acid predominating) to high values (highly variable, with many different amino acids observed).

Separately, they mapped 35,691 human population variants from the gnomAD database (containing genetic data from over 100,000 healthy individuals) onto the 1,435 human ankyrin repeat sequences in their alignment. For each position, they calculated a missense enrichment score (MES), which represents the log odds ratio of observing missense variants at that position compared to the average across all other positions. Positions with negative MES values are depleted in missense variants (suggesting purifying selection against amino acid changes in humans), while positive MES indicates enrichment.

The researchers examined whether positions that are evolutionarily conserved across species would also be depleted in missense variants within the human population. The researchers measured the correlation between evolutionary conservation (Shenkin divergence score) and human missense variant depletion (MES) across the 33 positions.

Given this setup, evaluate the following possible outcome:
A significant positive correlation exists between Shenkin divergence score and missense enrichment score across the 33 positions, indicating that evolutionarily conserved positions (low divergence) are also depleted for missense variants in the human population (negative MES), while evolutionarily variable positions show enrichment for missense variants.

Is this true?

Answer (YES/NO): NO